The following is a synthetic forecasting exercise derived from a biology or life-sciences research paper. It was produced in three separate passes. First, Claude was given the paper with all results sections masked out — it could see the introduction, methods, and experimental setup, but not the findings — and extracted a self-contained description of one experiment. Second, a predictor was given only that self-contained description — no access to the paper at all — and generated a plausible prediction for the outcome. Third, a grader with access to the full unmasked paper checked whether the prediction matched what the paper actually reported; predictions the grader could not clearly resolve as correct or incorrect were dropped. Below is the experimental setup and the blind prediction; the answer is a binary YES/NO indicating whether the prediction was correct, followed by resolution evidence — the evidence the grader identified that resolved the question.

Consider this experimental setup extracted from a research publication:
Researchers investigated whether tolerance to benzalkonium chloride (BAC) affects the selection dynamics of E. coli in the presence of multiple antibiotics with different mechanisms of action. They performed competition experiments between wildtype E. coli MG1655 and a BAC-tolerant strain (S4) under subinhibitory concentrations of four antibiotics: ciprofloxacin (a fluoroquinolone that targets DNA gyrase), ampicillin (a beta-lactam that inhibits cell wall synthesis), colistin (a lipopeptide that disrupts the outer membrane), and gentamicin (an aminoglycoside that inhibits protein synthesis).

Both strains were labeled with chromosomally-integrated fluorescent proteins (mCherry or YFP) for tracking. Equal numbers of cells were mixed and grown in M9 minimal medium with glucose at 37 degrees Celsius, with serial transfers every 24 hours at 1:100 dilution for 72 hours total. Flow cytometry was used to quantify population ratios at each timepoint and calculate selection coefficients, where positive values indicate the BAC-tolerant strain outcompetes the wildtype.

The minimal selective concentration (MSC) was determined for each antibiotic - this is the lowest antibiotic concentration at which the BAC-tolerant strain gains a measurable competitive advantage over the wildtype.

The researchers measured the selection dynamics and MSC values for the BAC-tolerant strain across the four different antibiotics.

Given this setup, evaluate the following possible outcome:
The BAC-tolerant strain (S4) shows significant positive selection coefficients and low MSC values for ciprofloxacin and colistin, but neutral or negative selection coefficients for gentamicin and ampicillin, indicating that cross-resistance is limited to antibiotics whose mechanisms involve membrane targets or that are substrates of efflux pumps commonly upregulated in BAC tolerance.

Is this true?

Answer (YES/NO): NO